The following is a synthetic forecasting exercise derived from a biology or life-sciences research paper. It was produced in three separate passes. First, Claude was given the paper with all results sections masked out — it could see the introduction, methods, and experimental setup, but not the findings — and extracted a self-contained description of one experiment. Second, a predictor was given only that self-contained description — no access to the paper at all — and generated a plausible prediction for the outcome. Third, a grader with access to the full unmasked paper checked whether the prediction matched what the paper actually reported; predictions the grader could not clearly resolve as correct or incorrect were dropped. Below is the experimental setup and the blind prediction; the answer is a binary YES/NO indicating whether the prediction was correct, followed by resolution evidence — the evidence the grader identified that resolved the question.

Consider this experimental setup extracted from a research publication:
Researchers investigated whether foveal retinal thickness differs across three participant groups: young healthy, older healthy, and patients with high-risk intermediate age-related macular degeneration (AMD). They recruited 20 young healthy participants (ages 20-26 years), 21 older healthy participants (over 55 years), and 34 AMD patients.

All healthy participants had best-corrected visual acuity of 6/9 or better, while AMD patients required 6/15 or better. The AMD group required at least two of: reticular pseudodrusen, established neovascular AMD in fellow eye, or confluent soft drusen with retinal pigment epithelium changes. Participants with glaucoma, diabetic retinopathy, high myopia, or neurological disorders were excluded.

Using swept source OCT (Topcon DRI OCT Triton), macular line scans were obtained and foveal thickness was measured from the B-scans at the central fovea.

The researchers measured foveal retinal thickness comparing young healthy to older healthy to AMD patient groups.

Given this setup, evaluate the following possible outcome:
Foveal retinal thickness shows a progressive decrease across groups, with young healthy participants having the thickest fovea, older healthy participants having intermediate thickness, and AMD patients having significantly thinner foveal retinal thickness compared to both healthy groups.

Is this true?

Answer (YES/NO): NO